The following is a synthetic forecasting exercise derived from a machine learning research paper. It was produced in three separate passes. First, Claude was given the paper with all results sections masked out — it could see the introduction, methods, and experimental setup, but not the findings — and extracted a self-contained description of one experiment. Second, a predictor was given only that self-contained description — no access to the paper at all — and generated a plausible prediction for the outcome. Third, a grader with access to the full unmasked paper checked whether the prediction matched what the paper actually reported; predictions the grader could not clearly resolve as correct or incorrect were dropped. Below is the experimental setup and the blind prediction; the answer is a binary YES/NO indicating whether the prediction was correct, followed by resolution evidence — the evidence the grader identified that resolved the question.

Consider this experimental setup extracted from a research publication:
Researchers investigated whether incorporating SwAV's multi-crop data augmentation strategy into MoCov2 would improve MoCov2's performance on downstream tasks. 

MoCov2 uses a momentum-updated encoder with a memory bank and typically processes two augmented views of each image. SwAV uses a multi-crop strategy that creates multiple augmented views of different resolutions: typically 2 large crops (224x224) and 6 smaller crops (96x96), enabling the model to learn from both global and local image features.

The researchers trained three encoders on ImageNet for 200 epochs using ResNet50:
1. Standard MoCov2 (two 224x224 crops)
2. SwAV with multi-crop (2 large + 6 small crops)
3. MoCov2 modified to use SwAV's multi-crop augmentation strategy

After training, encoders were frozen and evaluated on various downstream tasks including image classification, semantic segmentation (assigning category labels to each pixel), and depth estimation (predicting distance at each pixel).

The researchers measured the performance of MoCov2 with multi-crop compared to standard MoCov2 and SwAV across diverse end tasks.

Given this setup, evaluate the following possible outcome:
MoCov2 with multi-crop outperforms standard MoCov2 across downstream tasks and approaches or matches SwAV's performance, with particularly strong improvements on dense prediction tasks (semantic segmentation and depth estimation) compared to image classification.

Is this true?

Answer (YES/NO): NO